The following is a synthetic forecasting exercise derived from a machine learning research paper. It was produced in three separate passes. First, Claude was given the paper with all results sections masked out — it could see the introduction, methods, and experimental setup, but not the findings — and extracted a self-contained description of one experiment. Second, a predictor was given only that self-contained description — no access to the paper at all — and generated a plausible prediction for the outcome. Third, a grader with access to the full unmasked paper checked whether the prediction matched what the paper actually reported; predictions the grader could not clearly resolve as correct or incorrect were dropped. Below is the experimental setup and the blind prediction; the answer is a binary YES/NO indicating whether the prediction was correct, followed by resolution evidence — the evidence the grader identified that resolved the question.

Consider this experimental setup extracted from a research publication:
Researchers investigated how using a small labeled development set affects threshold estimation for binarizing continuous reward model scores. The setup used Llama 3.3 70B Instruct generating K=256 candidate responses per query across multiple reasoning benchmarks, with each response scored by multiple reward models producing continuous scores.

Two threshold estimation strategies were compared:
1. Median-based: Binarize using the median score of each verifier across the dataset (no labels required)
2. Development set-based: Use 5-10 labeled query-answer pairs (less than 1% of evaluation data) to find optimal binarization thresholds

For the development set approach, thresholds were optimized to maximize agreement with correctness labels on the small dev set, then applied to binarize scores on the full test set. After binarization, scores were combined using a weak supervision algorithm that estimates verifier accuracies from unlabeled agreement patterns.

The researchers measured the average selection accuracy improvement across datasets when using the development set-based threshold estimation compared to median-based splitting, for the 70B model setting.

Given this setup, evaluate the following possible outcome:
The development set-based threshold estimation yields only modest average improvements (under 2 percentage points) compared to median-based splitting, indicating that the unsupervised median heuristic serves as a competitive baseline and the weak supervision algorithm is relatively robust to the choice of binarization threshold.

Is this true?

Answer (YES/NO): NO